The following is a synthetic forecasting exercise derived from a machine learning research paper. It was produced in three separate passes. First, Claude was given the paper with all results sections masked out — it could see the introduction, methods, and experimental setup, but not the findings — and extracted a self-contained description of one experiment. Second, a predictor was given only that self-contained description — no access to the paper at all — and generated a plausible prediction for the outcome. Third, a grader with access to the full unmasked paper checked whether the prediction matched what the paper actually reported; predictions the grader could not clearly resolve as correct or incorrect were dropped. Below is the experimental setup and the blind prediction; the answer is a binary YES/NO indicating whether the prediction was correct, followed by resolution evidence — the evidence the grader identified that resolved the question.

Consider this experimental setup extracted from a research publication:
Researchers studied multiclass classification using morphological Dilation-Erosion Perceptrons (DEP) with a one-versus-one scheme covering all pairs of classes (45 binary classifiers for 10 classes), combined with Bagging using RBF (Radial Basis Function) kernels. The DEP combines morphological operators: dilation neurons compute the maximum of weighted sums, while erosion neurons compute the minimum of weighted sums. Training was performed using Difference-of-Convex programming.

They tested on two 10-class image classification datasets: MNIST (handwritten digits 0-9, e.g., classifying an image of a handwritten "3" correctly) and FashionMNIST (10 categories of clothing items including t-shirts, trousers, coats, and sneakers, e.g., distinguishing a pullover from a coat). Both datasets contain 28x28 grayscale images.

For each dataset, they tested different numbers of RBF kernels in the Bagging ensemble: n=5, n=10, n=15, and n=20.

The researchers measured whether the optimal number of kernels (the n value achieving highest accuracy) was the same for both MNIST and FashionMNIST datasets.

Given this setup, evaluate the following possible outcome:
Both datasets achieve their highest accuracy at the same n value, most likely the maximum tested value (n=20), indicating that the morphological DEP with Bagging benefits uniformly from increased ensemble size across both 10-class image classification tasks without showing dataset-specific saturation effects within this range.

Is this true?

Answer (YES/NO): NO